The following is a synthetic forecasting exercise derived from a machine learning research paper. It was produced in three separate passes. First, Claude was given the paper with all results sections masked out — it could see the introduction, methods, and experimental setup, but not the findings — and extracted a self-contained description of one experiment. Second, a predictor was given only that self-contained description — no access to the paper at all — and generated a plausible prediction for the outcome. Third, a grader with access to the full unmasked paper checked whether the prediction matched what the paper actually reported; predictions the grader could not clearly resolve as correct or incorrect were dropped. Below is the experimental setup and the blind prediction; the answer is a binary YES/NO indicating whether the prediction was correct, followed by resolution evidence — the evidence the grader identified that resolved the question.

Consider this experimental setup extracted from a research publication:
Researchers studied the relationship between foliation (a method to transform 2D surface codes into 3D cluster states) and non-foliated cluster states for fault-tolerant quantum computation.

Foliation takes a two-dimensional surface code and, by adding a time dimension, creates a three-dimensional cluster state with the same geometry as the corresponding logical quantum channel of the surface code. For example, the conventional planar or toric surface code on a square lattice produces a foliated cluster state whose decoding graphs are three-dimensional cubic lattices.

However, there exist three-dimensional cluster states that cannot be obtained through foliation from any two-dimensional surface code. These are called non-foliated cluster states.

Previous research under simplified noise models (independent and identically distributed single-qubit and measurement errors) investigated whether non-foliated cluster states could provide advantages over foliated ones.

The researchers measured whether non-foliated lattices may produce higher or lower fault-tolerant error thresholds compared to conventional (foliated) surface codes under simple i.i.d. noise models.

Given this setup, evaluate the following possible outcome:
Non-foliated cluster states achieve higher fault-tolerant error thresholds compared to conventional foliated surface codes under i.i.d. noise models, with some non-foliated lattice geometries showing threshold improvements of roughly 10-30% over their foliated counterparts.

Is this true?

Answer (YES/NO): NO